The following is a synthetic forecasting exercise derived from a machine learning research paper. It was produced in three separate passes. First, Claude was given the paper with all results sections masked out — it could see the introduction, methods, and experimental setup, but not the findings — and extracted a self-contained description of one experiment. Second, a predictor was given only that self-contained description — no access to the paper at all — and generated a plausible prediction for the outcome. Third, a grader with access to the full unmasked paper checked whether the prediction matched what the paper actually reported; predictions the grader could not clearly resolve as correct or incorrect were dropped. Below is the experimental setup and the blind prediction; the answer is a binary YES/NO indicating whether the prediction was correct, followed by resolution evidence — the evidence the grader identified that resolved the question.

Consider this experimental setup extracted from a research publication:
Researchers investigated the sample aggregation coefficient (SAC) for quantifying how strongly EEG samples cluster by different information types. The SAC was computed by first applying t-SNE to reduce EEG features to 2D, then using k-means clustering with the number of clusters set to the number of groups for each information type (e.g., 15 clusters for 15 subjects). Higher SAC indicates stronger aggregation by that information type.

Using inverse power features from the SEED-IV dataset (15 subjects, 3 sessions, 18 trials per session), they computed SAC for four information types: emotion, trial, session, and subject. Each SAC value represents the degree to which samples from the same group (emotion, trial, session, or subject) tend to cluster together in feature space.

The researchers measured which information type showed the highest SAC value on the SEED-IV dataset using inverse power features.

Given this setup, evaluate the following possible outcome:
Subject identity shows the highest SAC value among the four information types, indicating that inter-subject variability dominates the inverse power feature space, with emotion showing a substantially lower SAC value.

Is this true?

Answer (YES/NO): NO